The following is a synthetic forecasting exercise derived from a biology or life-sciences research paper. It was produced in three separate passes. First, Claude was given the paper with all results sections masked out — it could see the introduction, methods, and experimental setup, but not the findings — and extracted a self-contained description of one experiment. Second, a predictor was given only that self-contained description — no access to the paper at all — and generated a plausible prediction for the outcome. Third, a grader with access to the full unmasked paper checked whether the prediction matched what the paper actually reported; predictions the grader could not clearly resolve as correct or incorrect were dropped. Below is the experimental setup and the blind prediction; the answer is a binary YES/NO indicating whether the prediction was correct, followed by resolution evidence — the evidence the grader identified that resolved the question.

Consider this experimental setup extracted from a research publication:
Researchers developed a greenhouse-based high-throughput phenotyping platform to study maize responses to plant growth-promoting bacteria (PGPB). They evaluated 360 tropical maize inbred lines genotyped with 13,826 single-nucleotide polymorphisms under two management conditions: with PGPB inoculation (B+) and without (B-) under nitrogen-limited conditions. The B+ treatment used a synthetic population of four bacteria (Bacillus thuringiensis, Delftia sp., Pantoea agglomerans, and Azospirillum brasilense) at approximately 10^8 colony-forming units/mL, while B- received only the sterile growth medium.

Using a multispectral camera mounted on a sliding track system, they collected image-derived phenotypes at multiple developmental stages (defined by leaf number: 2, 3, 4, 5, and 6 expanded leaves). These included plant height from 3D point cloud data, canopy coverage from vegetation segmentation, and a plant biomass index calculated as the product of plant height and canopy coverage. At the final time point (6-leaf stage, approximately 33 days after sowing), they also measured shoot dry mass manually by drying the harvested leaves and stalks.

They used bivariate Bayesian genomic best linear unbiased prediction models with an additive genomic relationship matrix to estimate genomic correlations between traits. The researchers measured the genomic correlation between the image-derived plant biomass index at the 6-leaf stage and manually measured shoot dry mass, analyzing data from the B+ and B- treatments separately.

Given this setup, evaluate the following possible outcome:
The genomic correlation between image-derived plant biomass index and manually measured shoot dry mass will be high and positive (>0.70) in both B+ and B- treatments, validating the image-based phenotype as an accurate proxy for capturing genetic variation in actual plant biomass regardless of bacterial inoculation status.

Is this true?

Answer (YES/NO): NO